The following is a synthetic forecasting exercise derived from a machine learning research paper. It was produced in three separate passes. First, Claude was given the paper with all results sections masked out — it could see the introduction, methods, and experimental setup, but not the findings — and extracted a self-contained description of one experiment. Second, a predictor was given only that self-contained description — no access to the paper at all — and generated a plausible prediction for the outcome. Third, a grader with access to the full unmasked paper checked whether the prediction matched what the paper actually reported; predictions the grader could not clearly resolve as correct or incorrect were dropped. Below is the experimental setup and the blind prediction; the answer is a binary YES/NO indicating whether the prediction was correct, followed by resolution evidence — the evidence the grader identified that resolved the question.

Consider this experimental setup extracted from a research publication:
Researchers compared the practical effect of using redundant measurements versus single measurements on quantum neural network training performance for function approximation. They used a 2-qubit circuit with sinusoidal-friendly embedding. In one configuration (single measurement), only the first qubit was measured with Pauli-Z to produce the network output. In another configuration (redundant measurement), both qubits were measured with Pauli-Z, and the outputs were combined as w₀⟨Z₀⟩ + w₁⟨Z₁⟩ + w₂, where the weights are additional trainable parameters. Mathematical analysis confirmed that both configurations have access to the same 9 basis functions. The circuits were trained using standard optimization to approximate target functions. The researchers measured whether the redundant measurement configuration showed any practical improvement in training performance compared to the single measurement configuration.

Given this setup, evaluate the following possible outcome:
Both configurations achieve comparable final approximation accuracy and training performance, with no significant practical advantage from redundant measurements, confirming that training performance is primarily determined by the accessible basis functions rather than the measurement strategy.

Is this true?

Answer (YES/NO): NO